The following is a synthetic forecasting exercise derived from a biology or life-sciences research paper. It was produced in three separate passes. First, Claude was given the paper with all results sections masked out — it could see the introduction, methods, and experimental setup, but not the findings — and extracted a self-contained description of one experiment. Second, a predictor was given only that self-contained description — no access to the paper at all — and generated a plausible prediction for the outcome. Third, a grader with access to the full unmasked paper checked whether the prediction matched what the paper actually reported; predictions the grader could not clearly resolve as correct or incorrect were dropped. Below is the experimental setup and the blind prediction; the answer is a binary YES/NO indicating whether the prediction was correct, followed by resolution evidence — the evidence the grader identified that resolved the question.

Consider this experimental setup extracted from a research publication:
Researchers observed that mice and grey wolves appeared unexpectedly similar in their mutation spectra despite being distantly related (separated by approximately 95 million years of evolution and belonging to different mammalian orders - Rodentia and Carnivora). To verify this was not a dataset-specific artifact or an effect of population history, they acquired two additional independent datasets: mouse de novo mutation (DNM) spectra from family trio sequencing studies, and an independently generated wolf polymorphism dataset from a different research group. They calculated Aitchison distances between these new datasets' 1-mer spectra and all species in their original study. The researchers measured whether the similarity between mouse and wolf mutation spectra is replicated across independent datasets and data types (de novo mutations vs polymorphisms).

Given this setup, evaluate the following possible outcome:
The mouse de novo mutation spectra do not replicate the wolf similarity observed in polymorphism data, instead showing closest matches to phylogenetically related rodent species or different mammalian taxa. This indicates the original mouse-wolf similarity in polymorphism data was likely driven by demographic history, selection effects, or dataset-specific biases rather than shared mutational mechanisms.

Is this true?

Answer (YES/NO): NO